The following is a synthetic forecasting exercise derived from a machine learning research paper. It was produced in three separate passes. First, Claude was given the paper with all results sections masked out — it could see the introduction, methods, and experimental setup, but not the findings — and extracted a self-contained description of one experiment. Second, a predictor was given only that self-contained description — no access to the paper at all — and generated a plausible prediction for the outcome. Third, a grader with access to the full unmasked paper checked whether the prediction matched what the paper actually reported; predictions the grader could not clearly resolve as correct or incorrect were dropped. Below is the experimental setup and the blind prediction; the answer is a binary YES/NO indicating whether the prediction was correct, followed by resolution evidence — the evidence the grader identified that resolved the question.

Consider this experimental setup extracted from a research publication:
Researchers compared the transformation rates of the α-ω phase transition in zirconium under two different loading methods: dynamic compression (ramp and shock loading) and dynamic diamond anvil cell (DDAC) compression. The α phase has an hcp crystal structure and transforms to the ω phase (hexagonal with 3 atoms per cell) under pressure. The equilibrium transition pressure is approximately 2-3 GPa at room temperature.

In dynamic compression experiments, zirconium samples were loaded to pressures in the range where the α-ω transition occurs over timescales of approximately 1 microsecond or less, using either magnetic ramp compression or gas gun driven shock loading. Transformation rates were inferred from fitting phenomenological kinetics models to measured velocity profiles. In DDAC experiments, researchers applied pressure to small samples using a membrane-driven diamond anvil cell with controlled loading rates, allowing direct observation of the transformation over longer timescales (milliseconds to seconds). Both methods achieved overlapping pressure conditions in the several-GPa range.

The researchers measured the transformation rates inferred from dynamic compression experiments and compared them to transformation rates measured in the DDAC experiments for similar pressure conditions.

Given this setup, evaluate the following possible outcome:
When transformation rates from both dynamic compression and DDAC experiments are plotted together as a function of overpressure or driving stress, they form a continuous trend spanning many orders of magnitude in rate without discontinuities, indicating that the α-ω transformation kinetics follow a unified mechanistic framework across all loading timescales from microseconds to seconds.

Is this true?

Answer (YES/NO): NO